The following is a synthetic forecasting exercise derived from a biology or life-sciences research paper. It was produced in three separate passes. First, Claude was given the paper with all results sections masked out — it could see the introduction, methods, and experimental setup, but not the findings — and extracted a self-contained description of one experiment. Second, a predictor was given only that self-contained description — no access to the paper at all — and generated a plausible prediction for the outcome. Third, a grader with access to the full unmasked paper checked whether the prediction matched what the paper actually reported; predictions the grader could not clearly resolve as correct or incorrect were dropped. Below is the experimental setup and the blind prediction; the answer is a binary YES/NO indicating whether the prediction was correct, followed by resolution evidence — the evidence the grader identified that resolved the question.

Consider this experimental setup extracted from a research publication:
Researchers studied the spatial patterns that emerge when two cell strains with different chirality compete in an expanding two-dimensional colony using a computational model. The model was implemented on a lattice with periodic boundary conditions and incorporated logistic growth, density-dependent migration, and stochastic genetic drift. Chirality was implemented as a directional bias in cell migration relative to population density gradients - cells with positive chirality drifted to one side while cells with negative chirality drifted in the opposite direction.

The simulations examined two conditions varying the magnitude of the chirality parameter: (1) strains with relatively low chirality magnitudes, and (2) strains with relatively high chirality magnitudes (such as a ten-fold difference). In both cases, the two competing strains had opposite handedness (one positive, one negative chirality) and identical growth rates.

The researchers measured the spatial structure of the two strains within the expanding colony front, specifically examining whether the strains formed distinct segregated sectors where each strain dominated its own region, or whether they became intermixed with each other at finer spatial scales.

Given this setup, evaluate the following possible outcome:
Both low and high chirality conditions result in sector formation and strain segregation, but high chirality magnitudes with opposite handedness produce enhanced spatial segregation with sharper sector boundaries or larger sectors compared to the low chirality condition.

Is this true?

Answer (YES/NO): NO